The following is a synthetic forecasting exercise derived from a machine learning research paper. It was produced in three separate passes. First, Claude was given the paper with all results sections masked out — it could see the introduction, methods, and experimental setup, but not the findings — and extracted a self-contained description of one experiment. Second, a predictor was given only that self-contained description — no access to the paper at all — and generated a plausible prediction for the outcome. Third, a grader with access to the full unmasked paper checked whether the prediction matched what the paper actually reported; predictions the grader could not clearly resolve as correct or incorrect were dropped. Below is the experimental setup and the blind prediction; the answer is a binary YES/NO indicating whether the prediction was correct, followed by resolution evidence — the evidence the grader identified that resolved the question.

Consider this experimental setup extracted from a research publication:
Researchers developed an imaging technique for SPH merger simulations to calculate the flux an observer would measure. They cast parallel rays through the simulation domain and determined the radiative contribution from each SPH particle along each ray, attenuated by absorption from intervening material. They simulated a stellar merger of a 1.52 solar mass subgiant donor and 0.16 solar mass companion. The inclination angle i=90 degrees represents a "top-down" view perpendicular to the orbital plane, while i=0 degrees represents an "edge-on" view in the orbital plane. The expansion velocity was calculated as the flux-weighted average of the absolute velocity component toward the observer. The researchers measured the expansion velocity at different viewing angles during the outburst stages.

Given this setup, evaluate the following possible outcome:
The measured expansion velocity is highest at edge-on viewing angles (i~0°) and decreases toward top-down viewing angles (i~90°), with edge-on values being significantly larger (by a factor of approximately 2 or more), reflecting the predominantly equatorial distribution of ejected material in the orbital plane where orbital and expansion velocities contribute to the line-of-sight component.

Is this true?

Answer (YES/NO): YES